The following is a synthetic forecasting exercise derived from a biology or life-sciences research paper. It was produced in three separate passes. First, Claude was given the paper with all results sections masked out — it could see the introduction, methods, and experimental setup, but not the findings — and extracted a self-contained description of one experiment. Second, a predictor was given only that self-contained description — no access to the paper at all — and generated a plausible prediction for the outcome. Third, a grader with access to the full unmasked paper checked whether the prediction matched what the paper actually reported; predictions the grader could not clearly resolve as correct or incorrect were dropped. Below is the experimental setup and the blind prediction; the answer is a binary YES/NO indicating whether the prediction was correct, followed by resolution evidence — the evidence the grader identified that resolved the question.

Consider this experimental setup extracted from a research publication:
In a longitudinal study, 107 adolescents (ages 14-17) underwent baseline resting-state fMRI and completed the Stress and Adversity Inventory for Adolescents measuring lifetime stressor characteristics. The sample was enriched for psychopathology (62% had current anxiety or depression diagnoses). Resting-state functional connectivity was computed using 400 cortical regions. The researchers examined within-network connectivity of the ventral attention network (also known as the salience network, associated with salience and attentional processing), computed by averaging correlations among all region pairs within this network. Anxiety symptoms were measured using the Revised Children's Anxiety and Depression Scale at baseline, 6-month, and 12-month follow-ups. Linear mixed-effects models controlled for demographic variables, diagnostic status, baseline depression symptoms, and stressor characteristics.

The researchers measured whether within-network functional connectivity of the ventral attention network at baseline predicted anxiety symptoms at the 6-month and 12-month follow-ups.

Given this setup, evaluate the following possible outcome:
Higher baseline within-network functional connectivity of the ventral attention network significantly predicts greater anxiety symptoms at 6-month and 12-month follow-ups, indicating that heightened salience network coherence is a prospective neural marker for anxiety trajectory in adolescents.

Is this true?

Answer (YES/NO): NO